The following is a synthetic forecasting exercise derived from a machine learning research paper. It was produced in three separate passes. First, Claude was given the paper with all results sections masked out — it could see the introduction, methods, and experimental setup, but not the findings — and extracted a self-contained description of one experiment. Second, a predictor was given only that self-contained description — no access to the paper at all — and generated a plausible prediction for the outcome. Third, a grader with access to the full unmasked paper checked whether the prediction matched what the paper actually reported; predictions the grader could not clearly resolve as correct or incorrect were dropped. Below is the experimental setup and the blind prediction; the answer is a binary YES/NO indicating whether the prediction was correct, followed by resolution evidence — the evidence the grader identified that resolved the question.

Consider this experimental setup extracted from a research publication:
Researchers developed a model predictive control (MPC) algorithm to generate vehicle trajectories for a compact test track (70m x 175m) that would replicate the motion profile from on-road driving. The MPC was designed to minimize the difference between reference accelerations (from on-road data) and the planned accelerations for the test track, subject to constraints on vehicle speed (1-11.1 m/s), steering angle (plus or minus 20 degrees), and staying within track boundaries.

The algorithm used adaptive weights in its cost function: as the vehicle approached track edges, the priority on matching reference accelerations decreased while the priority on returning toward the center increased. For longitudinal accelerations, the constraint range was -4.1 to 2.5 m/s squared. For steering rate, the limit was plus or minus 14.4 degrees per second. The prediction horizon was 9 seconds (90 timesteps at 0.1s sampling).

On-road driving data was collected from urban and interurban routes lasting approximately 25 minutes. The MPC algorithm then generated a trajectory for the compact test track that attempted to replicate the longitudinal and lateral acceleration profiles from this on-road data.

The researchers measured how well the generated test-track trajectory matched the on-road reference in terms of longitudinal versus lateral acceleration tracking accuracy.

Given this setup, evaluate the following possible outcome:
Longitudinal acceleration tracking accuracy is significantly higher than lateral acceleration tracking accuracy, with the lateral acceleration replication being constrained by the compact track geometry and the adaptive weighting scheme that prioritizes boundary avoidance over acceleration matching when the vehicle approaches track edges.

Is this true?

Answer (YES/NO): NO